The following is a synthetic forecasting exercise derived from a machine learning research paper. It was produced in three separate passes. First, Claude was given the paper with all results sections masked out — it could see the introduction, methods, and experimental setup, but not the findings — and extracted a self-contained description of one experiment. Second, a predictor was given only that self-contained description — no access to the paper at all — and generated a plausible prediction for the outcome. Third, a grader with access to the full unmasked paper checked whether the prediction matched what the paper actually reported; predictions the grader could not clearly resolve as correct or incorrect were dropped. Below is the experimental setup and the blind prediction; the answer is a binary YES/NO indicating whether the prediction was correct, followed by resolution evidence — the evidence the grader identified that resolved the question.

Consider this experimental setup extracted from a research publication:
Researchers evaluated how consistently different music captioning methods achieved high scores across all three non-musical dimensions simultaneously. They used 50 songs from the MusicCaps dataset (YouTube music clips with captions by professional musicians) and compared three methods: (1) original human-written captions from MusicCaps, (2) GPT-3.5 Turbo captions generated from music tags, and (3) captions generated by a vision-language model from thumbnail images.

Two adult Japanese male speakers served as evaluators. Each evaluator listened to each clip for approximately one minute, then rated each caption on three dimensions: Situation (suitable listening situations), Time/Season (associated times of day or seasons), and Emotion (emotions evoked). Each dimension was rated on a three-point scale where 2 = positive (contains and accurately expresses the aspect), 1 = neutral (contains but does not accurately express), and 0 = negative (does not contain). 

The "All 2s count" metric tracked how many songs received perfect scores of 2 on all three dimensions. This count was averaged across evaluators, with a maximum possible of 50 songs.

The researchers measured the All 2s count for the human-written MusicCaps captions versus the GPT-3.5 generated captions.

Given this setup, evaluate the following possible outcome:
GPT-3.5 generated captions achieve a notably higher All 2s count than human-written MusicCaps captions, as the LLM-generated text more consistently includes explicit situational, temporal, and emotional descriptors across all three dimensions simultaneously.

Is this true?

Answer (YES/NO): YES